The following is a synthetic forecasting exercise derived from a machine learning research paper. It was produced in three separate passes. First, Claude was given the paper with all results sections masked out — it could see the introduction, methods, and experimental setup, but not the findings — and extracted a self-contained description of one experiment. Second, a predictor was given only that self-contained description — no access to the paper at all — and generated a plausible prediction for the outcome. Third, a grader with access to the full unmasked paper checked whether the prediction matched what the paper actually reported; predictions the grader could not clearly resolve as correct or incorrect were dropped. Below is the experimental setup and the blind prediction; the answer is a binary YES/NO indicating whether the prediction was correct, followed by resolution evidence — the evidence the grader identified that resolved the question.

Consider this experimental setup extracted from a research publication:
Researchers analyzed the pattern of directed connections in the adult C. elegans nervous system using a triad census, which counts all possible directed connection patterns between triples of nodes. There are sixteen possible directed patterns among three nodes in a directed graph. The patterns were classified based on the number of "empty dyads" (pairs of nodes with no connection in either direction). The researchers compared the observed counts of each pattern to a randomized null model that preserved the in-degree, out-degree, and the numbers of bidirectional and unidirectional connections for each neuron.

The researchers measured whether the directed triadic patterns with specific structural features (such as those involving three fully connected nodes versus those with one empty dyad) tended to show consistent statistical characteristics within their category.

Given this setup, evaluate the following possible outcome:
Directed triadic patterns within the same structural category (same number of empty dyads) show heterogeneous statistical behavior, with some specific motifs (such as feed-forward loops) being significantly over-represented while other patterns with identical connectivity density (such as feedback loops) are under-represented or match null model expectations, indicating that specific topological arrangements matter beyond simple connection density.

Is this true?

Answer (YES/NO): NO